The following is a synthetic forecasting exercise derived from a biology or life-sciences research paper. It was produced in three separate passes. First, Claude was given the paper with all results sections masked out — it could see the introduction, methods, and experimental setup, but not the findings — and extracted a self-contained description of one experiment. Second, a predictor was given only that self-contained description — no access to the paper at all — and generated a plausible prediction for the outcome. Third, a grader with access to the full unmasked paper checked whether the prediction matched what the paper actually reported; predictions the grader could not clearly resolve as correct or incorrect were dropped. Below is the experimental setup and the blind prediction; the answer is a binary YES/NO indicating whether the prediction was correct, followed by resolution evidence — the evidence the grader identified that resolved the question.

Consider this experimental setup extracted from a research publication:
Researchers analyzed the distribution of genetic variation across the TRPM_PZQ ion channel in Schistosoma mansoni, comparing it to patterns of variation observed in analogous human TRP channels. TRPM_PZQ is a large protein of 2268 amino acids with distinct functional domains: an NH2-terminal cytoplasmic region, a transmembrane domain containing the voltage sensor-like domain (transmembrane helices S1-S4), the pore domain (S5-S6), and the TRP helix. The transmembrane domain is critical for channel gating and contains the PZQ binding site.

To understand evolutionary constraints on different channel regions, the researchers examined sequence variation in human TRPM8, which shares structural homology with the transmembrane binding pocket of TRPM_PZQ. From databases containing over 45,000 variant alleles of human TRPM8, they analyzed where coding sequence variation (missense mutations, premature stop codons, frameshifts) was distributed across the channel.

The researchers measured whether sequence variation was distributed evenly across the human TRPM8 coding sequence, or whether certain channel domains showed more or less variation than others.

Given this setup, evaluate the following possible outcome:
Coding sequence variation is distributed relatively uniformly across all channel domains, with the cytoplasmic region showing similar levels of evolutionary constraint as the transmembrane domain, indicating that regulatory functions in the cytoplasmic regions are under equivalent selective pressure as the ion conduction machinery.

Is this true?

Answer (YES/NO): NO